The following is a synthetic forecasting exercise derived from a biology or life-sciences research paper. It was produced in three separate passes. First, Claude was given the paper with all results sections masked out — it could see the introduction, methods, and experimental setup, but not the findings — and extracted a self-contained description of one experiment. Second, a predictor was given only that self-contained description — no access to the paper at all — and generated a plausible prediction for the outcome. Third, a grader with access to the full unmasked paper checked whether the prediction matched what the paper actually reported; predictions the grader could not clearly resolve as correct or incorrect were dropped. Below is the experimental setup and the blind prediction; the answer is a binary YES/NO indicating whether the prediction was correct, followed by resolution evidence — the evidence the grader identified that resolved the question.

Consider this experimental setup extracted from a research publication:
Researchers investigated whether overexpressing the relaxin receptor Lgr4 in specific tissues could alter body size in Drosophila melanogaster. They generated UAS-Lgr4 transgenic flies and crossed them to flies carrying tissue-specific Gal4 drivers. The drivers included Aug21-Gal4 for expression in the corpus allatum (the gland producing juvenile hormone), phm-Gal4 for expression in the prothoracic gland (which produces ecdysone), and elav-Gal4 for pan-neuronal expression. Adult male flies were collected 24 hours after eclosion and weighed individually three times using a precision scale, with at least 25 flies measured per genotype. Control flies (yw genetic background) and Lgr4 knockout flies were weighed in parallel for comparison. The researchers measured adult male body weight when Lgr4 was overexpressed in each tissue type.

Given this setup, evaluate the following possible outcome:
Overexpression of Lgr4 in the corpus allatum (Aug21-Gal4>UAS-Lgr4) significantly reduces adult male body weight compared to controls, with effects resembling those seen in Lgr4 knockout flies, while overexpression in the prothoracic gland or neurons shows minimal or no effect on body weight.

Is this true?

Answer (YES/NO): NO